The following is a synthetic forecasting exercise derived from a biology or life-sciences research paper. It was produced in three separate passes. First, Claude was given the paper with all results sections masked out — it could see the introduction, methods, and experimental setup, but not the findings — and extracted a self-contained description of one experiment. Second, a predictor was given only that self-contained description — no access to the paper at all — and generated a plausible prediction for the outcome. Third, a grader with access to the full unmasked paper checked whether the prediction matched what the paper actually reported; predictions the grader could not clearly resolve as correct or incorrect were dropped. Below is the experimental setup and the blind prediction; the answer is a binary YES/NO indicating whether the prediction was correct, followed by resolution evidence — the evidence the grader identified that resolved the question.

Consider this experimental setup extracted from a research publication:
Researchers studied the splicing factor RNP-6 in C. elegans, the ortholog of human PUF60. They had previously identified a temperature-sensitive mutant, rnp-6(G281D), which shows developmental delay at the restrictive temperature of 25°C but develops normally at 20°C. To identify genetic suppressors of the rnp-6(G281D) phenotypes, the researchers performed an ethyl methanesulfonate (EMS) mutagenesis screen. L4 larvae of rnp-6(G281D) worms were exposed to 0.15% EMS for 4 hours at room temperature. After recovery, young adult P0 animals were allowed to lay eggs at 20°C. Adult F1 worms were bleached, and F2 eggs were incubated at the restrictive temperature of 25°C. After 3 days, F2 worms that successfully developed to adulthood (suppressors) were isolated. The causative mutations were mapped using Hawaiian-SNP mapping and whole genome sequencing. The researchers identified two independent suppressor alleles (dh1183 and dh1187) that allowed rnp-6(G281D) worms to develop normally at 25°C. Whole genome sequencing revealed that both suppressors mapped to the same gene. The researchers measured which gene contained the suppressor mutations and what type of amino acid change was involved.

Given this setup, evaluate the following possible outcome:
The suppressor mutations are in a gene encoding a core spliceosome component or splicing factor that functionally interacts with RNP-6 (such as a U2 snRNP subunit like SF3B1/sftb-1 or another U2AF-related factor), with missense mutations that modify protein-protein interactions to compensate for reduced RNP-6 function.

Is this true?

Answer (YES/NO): NO